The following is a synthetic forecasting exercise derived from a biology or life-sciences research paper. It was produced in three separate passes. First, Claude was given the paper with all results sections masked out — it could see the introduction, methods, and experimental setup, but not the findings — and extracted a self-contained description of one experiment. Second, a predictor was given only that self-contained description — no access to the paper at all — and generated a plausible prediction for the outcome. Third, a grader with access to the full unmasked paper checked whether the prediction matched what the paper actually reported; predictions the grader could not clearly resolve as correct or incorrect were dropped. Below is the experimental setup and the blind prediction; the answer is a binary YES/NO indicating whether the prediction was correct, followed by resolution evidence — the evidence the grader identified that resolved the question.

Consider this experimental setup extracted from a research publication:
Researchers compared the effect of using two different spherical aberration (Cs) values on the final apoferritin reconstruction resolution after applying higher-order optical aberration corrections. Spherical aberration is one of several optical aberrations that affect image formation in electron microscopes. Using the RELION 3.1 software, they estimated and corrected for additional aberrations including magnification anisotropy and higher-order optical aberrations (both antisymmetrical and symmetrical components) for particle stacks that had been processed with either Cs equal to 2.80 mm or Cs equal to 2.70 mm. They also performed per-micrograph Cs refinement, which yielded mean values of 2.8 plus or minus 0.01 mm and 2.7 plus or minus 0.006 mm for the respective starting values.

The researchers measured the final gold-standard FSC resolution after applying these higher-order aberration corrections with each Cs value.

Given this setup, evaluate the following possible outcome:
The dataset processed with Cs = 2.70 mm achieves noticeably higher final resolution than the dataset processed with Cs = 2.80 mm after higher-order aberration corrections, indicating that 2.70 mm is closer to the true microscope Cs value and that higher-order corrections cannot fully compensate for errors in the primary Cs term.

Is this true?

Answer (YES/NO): NO